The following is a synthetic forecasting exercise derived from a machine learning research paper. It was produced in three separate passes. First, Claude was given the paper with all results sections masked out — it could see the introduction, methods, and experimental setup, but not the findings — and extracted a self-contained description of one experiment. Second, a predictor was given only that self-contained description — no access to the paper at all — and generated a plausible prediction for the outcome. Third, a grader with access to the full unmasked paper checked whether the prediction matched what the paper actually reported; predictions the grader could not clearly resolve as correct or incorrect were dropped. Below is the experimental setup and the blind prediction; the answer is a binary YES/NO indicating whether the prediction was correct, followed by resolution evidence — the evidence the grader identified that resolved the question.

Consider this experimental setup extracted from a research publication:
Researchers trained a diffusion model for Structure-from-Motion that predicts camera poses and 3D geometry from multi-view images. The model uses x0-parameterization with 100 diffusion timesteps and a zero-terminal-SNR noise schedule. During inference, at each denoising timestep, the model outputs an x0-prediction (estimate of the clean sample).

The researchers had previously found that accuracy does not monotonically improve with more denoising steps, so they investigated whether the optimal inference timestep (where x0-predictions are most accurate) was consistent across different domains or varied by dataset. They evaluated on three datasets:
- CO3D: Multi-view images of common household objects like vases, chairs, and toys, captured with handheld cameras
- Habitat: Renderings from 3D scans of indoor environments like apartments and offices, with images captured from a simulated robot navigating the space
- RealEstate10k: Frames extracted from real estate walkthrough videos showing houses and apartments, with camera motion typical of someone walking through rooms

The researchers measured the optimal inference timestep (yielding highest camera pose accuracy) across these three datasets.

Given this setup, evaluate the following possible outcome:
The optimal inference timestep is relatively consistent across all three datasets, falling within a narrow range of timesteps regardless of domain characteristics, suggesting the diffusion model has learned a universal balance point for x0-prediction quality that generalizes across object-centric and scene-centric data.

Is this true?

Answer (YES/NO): NO